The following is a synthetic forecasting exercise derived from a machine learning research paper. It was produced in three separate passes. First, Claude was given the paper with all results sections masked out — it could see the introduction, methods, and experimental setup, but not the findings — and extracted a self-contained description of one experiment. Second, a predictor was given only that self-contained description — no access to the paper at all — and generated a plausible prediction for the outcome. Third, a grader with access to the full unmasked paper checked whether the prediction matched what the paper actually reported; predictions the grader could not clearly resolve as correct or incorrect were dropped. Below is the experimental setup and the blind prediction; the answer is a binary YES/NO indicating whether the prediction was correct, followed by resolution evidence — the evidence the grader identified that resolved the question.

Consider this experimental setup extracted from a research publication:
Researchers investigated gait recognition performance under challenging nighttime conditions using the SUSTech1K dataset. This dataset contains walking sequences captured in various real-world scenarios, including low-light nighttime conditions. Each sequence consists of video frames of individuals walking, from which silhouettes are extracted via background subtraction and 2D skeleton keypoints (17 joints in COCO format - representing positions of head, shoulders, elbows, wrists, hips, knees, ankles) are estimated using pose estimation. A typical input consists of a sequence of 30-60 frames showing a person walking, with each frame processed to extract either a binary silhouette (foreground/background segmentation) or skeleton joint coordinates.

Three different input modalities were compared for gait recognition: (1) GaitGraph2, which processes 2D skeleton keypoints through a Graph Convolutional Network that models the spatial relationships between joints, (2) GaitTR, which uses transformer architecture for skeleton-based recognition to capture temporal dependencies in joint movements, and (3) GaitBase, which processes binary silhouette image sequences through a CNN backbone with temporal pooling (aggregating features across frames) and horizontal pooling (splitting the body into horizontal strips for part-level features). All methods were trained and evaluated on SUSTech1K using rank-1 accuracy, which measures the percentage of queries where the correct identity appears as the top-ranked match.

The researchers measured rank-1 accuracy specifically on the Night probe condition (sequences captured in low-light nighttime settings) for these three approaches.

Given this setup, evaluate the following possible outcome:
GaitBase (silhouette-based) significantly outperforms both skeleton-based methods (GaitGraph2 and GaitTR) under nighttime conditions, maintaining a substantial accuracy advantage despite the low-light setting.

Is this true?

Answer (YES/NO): NO